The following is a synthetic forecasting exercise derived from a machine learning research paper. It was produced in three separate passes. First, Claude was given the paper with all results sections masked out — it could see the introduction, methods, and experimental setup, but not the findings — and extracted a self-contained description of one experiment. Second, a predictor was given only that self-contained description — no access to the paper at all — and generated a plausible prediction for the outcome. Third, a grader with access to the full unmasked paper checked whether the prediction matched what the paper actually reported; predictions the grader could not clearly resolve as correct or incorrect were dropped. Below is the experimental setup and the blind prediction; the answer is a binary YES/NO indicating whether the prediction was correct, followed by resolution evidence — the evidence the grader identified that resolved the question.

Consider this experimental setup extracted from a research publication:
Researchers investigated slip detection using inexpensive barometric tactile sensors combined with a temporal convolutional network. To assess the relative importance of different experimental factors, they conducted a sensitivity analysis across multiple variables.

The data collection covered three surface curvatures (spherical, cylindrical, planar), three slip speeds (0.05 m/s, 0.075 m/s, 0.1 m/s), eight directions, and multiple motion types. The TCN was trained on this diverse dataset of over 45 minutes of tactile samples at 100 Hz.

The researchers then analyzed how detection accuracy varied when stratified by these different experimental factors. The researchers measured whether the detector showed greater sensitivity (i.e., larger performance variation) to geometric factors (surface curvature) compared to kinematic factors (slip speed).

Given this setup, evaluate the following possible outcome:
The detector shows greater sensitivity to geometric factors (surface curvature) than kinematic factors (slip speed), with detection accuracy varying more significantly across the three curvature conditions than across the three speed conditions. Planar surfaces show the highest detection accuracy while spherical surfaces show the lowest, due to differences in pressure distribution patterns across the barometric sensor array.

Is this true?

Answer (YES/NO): NO